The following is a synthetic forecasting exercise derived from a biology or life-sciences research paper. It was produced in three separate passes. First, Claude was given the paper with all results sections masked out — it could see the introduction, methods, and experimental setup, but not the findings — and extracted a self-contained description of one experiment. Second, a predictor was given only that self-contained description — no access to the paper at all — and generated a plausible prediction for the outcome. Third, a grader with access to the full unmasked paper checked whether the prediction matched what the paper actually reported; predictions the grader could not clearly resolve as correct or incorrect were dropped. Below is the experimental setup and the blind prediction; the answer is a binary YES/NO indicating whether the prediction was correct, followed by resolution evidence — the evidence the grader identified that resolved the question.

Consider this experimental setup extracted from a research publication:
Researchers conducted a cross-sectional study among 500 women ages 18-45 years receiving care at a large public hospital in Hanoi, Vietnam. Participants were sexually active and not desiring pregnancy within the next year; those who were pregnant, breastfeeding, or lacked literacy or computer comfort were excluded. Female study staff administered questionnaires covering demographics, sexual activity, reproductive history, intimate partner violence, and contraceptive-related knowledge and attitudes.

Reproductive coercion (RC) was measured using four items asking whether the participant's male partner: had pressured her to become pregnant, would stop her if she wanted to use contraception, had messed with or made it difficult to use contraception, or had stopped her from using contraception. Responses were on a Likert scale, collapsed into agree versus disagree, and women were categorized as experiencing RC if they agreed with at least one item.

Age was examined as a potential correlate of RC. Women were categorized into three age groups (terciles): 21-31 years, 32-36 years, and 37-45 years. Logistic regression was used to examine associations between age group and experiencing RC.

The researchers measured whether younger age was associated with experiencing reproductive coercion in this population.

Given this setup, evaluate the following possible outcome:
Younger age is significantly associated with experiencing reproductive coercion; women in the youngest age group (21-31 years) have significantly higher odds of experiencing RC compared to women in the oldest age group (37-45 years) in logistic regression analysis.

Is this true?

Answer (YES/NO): YES